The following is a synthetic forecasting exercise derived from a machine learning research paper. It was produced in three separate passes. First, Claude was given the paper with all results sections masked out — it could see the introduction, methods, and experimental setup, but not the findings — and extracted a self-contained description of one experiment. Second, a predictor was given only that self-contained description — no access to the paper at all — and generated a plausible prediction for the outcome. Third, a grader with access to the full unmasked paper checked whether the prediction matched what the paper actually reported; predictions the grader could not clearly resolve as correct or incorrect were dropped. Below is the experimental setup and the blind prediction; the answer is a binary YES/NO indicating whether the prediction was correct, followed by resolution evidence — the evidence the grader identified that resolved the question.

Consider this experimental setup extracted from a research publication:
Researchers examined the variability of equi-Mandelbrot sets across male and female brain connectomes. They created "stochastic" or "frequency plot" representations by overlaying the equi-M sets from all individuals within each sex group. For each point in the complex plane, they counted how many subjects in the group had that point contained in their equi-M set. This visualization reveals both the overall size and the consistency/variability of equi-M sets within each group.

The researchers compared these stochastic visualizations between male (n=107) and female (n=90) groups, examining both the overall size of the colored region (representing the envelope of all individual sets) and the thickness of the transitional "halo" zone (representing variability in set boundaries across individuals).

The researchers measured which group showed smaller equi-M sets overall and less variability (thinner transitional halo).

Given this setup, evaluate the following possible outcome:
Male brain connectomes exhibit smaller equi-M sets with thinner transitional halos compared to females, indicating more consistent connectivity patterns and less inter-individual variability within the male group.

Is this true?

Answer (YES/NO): NO